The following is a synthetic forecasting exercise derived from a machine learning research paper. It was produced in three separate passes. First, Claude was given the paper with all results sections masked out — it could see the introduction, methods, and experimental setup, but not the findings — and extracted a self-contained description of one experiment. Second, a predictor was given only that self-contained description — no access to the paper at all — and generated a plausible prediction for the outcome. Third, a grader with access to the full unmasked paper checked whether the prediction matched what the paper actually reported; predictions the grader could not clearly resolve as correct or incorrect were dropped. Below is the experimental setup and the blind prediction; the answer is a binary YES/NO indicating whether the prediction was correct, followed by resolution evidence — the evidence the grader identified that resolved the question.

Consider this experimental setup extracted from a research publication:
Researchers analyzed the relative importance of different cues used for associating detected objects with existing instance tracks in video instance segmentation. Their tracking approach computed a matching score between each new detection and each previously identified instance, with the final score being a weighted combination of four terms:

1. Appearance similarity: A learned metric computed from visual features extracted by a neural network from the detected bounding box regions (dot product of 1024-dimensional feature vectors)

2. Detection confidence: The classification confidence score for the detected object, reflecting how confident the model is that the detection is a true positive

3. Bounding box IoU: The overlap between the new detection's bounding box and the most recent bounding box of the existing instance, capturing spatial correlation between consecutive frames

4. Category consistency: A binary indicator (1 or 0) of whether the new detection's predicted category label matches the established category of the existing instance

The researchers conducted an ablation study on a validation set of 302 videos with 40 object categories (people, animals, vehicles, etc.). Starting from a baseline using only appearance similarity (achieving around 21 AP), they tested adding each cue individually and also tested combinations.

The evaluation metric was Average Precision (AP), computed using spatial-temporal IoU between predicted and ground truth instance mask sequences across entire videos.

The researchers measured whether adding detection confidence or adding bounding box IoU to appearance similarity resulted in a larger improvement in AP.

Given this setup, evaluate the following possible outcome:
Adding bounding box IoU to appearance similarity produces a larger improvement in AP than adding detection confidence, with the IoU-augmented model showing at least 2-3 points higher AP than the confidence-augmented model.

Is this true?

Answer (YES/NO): NO